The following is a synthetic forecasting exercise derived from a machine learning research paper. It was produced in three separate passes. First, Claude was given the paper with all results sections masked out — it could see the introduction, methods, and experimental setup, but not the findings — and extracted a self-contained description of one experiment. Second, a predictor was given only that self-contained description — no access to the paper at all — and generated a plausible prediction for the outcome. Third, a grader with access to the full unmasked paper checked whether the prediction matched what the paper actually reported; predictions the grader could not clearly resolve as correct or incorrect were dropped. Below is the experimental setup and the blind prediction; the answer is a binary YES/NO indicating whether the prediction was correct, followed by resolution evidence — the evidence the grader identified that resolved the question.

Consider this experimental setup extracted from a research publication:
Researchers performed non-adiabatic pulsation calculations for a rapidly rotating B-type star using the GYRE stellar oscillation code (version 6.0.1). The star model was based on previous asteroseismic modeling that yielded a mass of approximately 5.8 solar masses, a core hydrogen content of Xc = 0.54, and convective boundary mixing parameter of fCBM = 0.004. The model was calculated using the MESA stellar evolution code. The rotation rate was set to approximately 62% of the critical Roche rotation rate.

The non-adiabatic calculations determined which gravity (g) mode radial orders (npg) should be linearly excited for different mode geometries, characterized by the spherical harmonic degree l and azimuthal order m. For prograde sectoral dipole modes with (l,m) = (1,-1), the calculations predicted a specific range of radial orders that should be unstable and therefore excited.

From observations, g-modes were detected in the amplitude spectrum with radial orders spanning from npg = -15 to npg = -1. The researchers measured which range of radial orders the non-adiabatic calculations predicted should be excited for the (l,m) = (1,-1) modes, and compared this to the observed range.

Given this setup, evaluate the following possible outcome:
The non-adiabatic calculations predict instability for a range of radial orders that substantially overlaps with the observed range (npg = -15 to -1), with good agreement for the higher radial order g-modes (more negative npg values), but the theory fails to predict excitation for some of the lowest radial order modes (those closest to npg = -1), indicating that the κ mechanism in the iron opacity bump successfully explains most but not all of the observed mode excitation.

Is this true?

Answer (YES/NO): NO